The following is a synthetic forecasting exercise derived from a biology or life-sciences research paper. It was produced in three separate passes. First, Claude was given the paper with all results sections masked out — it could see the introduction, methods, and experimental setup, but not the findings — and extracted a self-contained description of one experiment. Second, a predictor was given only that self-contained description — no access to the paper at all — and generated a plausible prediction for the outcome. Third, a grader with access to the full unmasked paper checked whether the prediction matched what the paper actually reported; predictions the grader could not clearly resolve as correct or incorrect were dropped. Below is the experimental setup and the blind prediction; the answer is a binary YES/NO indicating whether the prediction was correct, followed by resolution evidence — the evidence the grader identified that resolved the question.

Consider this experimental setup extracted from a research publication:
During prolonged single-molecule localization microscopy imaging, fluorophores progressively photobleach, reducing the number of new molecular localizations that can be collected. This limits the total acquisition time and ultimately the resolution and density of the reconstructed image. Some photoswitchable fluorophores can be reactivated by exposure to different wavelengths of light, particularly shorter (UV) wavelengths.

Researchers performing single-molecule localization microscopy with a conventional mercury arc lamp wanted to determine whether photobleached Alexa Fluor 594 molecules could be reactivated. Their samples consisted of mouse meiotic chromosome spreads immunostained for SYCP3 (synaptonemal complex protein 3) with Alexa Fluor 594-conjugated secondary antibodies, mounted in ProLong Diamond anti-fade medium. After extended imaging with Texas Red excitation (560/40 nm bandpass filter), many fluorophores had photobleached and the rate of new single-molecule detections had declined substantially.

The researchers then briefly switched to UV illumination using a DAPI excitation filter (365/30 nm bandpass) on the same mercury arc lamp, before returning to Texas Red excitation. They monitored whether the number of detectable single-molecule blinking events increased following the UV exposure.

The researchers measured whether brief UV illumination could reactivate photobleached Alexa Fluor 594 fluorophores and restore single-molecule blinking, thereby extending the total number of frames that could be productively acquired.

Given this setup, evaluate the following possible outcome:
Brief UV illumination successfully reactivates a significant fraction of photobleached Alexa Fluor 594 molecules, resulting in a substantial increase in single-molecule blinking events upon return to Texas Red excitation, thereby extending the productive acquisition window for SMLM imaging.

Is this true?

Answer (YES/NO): YES